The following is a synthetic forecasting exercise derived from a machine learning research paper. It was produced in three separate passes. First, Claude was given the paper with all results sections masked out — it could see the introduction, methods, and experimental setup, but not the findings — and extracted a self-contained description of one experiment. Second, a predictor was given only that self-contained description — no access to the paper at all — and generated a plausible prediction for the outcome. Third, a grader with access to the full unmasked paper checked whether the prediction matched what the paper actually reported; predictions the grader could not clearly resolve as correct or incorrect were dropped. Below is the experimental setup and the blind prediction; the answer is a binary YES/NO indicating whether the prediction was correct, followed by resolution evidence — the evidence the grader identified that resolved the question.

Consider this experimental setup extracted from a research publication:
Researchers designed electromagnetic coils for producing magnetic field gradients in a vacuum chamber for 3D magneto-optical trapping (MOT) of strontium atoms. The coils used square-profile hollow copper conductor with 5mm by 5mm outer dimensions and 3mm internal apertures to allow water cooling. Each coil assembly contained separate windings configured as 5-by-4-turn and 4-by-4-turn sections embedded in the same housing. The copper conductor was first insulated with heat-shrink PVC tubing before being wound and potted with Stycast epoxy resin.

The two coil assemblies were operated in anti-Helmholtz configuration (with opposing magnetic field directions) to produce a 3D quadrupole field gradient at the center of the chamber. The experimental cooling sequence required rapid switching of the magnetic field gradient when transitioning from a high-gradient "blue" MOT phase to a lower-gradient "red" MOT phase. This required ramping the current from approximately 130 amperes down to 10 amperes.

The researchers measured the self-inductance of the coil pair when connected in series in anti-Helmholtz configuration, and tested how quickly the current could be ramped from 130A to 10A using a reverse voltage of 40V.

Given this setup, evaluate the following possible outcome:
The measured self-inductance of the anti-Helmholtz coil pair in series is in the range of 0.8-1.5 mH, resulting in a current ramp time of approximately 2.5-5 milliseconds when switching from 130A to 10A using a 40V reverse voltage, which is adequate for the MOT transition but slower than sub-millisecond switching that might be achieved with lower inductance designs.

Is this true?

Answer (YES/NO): NO